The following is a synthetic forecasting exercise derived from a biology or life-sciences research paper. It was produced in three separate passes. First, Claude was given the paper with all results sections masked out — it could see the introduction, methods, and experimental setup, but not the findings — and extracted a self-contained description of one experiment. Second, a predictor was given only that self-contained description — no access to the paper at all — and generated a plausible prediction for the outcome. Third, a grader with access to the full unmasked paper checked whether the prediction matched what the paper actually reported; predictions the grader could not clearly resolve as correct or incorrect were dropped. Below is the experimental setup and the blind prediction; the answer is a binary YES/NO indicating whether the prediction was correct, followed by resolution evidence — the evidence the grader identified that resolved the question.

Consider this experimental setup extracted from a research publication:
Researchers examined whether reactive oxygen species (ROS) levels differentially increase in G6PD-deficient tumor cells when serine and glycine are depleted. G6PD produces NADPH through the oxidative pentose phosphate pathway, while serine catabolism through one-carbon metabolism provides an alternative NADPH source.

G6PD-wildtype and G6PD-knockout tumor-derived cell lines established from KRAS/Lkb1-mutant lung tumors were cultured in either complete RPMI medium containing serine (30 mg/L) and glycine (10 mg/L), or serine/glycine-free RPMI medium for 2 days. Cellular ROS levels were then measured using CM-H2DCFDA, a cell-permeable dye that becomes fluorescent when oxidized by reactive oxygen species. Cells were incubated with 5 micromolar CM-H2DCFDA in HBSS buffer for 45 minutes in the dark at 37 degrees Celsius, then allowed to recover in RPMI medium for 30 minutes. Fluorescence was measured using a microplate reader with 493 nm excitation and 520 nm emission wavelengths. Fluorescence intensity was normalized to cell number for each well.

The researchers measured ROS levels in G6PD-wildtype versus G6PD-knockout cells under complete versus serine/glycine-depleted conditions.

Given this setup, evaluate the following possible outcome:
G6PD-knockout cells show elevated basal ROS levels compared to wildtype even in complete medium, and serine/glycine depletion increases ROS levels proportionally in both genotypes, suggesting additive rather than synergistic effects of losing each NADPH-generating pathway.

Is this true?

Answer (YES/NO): NO